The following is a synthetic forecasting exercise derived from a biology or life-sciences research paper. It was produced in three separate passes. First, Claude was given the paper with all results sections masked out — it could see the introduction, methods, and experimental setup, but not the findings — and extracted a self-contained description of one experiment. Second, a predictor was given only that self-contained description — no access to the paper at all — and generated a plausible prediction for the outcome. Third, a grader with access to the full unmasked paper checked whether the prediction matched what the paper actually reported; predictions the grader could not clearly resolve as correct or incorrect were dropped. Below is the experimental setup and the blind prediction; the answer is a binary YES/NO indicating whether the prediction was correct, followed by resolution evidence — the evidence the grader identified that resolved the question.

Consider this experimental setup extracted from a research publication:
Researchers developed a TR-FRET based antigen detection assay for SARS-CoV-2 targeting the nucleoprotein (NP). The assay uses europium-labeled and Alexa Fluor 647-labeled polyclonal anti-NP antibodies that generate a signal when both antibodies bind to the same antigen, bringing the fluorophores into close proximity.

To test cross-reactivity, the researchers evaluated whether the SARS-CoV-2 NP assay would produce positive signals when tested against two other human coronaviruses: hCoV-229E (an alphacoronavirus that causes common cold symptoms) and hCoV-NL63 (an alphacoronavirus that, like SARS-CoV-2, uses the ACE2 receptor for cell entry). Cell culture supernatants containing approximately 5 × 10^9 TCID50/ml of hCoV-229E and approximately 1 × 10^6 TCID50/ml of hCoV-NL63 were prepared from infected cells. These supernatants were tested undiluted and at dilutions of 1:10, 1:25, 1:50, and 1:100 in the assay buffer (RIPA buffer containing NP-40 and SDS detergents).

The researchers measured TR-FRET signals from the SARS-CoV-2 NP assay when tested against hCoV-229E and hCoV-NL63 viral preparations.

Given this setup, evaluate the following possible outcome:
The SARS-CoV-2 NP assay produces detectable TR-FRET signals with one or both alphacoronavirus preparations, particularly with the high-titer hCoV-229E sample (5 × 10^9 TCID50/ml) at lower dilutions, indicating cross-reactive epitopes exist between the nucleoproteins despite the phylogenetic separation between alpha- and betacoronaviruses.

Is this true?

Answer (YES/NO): NO